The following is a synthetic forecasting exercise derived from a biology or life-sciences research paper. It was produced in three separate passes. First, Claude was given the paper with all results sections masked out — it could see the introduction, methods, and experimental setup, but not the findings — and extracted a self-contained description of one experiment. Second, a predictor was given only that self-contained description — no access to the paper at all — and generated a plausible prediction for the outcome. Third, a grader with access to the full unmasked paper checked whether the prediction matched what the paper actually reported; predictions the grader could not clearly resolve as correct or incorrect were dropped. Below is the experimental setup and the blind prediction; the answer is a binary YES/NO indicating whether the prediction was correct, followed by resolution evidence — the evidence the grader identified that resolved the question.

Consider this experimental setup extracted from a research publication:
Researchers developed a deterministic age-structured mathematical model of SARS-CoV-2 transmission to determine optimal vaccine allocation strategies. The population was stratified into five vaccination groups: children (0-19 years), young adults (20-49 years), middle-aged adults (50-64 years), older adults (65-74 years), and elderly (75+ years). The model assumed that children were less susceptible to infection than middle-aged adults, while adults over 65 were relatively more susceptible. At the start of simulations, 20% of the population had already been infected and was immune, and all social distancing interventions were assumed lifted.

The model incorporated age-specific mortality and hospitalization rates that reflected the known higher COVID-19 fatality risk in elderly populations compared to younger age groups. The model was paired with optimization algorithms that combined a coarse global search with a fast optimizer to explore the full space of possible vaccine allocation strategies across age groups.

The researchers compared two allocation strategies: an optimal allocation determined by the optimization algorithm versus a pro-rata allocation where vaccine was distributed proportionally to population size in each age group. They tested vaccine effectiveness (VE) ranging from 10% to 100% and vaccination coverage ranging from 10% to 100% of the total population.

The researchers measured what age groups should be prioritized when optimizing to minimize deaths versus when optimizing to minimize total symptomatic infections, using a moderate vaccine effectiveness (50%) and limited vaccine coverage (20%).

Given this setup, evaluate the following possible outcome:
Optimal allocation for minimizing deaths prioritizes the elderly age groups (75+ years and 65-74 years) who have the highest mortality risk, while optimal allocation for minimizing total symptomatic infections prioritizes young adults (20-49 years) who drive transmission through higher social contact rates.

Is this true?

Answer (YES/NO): YES